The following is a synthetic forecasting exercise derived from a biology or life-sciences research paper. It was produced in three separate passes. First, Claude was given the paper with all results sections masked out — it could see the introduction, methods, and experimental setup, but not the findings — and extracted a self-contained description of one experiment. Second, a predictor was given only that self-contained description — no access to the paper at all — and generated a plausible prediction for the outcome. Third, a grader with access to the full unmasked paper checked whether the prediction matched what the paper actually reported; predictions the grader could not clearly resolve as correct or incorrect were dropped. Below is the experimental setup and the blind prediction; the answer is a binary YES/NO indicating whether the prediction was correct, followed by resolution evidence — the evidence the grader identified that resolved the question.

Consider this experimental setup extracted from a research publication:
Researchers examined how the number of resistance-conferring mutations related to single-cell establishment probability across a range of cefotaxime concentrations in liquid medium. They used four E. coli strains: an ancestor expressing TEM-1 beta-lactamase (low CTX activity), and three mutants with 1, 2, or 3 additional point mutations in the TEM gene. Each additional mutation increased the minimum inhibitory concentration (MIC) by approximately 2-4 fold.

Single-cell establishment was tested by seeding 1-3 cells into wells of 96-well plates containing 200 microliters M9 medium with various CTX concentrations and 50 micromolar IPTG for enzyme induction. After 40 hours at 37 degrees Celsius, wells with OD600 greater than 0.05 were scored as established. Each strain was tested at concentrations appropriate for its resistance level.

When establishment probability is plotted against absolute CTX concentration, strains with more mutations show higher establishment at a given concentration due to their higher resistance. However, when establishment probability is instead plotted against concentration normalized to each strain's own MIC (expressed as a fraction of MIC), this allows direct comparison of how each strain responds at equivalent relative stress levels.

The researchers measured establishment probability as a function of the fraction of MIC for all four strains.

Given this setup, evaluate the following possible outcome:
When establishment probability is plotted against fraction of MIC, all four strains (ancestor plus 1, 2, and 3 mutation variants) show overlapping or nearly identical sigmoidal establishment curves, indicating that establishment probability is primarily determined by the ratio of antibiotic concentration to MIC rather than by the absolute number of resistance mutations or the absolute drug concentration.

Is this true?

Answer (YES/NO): NO